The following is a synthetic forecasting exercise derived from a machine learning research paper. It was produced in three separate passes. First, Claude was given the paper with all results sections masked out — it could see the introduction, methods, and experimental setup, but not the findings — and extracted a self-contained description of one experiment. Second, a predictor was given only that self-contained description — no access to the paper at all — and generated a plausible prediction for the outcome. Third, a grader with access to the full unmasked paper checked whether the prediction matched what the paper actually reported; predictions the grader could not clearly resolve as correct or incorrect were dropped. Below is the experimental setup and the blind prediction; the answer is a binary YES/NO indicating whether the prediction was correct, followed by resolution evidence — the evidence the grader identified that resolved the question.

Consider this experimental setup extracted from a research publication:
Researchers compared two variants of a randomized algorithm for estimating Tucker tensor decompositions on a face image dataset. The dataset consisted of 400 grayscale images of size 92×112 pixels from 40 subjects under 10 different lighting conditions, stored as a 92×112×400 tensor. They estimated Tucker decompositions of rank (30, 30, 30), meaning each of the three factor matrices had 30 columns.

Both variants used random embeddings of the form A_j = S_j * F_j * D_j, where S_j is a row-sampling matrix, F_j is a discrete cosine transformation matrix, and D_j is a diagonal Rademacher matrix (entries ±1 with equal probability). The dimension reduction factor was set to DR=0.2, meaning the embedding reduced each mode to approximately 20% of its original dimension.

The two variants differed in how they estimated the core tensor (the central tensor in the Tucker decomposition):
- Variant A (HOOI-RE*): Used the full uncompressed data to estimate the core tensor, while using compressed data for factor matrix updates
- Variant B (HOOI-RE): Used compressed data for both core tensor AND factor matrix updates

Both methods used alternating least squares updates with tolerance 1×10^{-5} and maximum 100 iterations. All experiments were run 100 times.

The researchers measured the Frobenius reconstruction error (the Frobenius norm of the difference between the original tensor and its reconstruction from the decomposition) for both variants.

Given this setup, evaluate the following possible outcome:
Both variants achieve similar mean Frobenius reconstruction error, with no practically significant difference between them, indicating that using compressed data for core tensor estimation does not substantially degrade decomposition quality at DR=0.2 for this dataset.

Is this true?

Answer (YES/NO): NO